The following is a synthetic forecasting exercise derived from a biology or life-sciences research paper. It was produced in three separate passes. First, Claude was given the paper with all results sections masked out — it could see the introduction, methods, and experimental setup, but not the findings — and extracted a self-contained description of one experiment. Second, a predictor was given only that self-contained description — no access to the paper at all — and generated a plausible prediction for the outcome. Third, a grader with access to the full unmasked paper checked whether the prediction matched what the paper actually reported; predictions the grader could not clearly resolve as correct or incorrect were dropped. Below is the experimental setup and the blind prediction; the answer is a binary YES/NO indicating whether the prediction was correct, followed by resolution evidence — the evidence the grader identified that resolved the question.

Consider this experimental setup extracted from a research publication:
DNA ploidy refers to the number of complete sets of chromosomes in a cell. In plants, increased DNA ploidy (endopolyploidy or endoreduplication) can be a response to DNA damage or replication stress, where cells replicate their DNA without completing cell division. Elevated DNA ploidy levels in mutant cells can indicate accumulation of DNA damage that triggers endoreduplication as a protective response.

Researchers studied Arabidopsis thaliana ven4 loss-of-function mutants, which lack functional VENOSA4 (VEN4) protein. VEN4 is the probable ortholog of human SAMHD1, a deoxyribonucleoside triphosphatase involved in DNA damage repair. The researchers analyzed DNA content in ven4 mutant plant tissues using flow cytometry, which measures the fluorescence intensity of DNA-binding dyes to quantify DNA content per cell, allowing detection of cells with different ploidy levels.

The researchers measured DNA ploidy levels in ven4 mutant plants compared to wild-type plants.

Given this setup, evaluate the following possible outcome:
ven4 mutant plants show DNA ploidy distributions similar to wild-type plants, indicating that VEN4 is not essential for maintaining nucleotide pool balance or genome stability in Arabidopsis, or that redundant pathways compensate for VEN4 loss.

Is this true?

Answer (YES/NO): NO